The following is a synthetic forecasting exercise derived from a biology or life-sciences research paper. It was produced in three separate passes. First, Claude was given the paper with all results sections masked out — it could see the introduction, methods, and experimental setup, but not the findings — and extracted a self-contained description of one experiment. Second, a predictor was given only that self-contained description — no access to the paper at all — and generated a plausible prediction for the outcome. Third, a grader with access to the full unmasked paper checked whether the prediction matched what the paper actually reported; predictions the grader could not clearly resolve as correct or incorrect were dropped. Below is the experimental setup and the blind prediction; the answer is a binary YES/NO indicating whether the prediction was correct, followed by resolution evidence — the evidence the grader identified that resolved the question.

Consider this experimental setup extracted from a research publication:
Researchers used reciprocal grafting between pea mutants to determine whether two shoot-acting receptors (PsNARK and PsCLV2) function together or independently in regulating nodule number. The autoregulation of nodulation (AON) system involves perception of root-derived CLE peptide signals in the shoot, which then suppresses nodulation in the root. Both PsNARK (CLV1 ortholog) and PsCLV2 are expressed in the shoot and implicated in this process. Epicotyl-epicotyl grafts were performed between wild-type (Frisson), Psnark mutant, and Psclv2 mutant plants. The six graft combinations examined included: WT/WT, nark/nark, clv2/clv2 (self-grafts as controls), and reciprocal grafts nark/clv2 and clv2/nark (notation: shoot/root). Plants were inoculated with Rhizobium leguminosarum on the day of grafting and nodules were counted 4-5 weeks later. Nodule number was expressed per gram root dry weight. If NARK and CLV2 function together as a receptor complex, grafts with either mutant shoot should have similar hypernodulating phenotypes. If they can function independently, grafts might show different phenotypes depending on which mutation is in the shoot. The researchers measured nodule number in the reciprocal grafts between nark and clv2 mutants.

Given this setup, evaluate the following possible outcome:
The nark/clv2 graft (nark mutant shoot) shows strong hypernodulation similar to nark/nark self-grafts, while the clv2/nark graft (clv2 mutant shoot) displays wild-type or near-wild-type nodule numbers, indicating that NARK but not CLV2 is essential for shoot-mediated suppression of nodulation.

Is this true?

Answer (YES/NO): NO